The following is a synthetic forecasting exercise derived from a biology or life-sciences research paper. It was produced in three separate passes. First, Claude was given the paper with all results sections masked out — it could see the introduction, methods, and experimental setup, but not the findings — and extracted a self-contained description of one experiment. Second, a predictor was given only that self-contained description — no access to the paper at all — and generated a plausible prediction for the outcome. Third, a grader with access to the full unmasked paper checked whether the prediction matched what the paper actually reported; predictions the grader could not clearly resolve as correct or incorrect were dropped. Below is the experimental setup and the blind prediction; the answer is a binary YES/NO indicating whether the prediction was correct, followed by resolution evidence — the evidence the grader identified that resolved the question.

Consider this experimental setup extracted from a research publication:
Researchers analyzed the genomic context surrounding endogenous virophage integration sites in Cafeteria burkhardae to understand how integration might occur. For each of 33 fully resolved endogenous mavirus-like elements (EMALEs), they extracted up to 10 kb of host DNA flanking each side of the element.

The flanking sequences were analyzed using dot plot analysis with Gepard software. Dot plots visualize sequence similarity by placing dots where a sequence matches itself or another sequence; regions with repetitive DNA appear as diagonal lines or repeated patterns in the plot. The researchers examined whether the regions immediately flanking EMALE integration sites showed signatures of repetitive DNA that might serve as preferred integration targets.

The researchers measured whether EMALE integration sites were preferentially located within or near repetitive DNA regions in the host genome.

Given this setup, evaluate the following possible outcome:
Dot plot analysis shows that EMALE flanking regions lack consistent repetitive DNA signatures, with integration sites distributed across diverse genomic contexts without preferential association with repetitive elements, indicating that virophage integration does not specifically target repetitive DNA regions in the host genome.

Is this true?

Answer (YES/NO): NO